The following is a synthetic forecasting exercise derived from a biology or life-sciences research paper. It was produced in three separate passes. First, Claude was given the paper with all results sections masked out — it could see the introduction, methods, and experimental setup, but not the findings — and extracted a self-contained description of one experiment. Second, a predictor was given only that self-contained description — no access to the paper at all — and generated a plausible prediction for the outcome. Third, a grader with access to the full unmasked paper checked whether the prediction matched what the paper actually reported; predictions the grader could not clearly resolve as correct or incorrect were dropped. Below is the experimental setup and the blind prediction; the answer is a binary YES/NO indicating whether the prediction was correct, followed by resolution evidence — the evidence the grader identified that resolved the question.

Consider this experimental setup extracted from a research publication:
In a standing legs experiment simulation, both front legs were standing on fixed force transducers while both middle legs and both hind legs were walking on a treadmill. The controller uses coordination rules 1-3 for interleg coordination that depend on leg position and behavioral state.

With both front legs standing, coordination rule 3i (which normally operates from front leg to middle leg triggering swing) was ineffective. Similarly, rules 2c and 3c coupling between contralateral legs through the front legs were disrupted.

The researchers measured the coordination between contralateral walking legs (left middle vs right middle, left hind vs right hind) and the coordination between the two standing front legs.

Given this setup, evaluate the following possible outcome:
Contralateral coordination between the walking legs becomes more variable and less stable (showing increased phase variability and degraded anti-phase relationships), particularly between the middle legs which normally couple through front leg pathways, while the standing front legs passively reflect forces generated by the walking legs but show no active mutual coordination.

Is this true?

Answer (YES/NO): NO